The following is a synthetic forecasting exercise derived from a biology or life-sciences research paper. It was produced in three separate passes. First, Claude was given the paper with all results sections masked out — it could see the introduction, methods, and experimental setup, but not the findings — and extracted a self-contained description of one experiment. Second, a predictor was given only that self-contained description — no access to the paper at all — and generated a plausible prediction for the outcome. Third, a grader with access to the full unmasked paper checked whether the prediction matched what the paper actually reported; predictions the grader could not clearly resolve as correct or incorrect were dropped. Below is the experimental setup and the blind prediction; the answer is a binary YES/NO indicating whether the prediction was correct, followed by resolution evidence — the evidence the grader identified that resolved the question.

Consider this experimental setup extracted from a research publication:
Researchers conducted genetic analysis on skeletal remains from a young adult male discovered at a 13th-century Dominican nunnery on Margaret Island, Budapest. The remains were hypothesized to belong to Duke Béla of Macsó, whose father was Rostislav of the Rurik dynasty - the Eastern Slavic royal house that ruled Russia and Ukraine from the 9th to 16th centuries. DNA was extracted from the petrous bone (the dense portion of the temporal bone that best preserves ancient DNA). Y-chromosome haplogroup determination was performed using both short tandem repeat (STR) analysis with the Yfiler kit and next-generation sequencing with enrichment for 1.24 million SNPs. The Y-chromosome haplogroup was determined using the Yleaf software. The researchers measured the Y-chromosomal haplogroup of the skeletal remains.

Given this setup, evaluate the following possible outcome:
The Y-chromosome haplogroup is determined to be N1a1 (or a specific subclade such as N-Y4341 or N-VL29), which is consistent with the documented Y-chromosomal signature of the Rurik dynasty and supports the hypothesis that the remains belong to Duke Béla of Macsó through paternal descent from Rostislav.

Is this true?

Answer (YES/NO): YES